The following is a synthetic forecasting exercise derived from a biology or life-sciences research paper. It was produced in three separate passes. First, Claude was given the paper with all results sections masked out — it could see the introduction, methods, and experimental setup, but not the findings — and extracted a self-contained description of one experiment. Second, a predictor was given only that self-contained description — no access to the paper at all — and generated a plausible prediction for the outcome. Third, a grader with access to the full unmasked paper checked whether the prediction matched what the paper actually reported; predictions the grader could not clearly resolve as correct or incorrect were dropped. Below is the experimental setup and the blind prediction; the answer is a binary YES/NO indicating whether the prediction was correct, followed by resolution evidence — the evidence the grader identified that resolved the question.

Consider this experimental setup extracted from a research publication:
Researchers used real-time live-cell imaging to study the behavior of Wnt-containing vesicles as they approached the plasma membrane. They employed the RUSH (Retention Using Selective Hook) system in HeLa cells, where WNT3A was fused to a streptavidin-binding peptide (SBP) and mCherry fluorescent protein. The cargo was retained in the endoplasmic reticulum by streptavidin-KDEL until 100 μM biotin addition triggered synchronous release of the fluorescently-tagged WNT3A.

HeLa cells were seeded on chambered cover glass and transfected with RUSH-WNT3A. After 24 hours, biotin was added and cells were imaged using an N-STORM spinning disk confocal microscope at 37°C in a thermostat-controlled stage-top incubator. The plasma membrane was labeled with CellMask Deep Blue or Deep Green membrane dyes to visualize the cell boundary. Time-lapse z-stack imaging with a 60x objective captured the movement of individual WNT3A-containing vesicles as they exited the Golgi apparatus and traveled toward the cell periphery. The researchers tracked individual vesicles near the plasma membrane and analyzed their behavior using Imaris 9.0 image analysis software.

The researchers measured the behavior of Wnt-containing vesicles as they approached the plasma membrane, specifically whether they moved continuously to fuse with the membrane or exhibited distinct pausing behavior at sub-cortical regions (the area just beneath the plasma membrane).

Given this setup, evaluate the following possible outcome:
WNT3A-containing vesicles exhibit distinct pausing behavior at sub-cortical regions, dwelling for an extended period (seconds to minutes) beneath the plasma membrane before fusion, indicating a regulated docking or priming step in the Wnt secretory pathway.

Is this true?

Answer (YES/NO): YES